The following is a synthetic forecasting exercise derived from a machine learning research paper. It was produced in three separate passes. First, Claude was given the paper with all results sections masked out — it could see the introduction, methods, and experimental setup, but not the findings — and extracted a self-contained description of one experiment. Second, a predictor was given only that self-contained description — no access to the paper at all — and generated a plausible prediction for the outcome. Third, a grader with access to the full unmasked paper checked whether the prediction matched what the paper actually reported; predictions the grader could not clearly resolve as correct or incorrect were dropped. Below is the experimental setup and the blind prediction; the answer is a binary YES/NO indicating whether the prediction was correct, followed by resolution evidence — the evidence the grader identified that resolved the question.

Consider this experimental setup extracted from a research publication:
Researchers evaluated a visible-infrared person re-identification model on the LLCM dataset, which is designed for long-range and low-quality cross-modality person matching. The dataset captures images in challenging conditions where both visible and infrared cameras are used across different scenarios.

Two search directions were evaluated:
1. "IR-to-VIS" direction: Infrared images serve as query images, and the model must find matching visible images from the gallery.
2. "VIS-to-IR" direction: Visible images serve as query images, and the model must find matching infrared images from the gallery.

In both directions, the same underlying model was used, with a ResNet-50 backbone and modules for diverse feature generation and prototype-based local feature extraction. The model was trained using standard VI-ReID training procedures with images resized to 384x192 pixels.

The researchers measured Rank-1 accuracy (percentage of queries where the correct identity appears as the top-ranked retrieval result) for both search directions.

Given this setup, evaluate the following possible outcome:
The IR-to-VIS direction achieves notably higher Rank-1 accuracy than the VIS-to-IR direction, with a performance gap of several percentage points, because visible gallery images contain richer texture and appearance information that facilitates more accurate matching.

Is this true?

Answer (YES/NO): NO